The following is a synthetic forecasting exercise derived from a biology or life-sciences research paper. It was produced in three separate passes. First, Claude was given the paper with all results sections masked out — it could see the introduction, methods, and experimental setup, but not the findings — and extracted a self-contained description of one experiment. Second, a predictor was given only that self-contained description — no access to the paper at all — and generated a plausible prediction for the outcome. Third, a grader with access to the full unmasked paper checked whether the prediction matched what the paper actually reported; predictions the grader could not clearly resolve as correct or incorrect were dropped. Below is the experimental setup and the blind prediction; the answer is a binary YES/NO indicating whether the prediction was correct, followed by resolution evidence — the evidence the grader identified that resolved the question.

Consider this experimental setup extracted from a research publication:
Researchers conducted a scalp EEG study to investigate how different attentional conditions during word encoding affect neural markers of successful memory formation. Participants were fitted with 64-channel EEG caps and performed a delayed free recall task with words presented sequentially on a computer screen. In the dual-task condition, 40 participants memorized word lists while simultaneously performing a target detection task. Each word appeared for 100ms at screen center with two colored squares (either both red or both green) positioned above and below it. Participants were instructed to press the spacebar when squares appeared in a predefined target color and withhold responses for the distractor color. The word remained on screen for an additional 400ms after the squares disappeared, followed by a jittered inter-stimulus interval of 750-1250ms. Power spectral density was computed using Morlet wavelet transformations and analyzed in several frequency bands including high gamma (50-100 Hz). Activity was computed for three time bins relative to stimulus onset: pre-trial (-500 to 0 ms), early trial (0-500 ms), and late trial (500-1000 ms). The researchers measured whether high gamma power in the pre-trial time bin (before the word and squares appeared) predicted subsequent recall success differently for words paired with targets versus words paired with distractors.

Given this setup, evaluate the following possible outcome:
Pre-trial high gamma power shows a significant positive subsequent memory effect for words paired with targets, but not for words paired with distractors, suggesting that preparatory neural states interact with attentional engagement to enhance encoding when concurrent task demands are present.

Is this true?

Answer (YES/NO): NO